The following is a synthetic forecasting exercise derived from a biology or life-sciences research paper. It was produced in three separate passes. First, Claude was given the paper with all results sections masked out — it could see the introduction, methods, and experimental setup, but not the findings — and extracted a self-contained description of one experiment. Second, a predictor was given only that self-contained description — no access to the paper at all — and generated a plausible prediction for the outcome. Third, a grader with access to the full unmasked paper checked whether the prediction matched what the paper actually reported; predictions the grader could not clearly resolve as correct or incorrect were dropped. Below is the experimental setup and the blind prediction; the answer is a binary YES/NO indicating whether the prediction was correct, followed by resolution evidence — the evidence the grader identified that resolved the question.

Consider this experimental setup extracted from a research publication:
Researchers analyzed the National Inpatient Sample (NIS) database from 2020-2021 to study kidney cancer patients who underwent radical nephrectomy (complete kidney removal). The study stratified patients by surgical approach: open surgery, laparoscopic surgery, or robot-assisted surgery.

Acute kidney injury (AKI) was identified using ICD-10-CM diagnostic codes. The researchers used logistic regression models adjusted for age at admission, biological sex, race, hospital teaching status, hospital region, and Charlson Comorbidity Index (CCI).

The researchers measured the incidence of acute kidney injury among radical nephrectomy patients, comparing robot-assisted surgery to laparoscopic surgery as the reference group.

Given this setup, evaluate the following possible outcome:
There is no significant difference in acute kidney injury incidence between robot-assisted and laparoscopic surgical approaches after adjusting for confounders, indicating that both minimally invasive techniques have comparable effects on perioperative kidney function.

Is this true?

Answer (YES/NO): YES